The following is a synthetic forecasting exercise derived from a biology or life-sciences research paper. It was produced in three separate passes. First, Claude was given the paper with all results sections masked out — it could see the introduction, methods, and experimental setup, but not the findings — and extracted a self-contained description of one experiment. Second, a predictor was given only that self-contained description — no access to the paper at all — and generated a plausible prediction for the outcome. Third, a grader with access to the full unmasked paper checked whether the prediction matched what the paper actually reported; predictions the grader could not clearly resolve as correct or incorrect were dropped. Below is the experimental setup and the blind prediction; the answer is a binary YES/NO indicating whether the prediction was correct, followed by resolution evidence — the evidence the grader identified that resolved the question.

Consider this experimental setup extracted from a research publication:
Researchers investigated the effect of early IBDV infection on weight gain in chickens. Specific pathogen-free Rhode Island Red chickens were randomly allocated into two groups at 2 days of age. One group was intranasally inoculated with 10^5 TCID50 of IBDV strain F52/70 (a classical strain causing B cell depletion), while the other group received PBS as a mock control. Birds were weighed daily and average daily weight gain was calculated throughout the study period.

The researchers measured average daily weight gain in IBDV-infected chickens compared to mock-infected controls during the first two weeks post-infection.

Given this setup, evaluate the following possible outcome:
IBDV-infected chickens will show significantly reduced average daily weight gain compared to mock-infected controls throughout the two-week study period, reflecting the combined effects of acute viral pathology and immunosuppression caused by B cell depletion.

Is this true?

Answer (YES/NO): YES